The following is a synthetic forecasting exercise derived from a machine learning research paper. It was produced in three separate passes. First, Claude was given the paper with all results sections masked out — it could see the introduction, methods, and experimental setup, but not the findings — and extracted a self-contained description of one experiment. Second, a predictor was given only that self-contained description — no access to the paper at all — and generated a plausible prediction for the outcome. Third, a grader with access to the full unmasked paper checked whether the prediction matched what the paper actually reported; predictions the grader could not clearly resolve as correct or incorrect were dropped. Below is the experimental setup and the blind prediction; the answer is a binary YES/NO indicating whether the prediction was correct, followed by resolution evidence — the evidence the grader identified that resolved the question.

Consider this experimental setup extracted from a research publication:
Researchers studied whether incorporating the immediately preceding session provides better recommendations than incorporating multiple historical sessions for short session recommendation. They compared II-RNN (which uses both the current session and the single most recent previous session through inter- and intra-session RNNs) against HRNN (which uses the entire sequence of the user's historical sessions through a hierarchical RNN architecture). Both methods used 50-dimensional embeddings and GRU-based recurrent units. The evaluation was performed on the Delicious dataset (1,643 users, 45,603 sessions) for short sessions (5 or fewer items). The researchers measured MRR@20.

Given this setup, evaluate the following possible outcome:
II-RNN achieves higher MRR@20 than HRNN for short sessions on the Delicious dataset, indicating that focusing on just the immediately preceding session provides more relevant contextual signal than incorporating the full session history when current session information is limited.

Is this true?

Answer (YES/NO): YES